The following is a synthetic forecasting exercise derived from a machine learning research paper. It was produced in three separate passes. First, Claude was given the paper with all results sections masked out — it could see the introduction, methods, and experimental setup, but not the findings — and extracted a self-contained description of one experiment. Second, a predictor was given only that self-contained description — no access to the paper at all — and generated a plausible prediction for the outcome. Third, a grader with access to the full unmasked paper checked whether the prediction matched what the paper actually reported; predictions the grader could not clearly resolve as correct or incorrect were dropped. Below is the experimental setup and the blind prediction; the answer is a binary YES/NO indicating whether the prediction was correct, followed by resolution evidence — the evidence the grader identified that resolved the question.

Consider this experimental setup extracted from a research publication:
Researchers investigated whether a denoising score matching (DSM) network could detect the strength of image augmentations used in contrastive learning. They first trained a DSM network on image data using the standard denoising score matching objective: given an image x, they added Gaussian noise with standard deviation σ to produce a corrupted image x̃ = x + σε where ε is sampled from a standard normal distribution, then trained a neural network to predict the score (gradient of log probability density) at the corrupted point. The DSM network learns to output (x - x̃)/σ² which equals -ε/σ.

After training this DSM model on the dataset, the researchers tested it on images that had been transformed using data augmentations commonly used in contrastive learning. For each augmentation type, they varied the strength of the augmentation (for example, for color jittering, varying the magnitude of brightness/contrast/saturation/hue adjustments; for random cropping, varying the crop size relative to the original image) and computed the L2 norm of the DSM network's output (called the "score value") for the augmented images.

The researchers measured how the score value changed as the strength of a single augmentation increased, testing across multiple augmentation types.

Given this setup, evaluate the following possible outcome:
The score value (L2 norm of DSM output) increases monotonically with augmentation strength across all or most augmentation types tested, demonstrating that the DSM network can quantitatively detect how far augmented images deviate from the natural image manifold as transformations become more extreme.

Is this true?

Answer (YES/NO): NO